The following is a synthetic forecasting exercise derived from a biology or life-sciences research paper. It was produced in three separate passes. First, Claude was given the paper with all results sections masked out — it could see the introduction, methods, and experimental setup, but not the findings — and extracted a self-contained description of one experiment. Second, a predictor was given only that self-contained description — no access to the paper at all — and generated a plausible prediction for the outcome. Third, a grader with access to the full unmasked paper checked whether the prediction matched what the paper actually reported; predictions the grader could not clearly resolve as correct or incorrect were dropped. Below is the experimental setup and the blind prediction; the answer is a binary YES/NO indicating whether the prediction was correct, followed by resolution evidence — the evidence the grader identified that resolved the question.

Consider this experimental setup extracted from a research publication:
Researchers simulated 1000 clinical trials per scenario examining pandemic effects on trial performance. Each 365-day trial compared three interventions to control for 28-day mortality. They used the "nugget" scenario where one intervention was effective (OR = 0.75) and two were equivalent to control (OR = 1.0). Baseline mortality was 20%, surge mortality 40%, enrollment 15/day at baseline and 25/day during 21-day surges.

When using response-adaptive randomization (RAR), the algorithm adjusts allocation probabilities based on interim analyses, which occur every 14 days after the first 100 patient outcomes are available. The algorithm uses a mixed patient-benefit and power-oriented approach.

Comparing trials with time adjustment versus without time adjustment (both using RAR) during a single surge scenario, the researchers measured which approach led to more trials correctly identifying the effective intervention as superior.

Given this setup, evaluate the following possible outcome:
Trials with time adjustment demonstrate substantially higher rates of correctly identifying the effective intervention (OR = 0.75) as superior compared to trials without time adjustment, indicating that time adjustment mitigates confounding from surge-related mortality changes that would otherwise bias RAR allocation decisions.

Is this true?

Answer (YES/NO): NO